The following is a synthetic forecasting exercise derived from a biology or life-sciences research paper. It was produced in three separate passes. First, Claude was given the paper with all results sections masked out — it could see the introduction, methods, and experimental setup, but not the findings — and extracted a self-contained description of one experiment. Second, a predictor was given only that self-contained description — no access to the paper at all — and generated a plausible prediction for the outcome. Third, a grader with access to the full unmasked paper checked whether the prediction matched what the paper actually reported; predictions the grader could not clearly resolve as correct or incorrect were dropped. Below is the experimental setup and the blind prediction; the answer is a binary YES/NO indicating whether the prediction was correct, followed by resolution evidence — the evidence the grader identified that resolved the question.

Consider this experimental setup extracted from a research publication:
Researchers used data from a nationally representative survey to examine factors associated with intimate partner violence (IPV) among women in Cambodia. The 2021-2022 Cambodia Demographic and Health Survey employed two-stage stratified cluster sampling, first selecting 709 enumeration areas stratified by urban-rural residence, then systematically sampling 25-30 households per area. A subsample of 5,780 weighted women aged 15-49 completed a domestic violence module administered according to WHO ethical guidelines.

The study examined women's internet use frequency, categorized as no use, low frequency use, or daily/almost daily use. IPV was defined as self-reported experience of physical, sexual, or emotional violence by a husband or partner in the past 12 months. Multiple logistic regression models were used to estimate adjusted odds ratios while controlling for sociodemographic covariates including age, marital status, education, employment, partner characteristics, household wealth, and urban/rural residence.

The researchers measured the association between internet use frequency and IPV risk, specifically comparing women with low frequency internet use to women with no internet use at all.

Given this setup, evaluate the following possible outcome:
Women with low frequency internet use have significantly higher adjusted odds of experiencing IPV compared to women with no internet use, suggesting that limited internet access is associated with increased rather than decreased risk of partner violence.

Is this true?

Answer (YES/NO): YES